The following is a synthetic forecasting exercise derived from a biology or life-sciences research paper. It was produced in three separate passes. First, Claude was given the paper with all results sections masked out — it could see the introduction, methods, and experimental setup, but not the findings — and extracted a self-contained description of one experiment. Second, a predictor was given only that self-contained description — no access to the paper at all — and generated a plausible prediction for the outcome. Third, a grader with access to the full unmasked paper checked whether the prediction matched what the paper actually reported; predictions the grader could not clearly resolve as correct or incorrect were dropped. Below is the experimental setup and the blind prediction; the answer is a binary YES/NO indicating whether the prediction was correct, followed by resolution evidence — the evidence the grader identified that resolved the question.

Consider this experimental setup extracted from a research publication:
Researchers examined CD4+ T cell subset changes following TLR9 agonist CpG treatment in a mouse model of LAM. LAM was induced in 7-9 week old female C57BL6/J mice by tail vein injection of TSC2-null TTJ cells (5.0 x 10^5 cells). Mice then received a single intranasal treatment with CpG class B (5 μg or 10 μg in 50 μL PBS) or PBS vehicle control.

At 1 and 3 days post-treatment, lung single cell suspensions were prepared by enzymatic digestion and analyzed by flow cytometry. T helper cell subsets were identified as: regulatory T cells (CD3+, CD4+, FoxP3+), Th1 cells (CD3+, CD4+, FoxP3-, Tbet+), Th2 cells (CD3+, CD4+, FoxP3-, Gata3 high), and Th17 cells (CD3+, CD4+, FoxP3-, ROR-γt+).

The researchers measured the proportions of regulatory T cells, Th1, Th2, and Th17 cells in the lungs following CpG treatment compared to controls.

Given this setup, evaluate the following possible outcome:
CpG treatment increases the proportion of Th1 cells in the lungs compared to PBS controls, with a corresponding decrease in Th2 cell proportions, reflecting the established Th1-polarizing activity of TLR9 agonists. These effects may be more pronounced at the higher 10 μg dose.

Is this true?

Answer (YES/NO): NO